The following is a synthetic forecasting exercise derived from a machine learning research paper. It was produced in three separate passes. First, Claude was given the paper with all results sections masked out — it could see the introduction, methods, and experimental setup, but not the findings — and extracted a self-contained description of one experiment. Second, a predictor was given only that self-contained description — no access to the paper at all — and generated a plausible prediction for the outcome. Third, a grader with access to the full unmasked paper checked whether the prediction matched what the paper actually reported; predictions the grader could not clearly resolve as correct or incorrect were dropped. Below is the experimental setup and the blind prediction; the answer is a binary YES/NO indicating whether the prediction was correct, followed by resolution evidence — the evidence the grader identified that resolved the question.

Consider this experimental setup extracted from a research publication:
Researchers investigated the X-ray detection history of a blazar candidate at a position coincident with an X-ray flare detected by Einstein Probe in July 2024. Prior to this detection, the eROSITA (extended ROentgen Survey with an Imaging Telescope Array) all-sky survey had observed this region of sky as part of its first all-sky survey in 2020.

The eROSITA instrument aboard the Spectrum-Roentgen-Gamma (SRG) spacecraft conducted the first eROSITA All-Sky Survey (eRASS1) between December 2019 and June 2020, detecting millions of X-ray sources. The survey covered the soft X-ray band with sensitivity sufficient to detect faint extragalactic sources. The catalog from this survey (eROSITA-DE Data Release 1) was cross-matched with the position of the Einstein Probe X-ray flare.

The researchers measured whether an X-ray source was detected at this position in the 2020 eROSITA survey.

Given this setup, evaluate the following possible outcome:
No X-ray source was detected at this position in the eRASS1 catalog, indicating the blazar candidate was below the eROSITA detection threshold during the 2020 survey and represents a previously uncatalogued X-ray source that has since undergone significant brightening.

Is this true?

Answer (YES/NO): NO